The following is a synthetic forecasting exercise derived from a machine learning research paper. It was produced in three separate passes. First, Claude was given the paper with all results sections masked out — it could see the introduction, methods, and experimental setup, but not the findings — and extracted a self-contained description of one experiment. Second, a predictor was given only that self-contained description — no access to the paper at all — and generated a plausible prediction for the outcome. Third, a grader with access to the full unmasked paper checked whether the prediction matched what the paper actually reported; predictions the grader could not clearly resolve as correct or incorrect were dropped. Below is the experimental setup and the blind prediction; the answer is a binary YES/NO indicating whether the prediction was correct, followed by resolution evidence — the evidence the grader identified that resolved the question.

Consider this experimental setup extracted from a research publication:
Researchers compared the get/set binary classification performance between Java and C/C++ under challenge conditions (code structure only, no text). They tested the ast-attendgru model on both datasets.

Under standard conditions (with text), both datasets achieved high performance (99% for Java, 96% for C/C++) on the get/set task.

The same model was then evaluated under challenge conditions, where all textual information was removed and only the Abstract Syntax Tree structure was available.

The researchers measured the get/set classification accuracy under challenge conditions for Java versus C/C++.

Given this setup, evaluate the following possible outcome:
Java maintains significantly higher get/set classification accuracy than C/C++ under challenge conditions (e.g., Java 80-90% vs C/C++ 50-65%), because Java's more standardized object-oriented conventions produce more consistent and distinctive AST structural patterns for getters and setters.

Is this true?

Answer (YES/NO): NO